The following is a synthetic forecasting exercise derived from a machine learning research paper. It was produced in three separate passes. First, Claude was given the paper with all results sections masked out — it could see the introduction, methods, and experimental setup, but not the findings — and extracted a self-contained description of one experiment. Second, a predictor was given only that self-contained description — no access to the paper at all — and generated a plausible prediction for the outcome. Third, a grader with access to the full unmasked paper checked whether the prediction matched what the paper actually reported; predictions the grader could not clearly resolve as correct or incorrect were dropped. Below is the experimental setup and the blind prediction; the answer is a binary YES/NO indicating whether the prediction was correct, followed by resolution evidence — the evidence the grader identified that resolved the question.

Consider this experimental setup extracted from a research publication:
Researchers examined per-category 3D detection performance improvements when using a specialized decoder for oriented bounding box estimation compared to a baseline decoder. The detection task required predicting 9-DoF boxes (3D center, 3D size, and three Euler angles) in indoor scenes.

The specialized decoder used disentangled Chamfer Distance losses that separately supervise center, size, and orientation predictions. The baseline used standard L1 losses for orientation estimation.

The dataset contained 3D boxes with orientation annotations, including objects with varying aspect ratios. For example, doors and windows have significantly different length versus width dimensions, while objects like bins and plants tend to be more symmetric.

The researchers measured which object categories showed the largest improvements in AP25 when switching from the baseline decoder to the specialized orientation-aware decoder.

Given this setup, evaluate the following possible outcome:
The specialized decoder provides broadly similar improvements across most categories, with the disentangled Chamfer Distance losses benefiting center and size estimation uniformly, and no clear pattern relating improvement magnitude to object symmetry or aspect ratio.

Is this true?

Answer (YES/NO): NO